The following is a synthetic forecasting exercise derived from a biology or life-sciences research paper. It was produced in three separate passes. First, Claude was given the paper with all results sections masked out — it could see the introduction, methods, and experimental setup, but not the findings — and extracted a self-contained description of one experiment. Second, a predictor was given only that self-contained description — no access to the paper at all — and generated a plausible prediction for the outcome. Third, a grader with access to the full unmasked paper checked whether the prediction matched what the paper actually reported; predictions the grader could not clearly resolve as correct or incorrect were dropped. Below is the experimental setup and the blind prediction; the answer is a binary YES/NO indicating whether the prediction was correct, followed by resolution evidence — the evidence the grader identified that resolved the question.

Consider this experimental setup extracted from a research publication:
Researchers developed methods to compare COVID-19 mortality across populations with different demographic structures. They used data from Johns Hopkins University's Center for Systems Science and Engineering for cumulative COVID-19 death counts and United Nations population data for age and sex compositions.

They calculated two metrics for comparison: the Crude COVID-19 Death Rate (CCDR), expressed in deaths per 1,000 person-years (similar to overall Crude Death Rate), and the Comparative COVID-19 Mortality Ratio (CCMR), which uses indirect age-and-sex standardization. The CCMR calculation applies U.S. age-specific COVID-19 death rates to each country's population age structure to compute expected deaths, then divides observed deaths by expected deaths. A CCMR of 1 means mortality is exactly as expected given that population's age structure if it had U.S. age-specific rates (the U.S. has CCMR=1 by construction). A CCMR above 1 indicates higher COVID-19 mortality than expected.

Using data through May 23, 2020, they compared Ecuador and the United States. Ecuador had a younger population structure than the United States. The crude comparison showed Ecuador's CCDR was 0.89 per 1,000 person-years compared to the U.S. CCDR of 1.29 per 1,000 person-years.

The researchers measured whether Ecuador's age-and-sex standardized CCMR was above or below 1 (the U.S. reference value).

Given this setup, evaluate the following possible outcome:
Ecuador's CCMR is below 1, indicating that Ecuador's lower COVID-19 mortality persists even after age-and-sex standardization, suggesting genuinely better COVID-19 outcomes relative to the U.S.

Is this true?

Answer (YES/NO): NO